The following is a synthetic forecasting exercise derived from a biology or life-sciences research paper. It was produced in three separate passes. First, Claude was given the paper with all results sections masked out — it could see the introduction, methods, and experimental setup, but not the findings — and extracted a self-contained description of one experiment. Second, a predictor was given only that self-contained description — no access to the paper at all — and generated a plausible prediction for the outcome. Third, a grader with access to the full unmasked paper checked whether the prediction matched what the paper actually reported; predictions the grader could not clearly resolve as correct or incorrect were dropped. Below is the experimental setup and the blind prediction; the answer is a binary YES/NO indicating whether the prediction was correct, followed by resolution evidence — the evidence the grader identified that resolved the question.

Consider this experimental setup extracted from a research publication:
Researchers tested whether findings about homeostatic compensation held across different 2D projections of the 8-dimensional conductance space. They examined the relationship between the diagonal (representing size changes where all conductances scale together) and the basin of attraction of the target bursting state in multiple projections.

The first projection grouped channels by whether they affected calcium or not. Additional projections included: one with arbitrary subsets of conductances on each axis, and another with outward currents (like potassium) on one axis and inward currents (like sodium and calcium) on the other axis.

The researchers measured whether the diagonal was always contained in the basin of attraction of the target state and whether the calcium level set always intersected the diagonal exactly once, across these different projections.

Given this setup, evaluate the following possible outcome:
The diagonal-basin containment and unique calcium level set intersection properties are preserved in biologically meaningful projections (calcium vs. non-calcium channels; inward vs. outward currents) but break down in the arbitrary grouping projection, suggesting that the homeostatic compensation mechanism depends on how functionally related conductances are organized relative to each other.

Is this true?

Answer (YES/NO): NO